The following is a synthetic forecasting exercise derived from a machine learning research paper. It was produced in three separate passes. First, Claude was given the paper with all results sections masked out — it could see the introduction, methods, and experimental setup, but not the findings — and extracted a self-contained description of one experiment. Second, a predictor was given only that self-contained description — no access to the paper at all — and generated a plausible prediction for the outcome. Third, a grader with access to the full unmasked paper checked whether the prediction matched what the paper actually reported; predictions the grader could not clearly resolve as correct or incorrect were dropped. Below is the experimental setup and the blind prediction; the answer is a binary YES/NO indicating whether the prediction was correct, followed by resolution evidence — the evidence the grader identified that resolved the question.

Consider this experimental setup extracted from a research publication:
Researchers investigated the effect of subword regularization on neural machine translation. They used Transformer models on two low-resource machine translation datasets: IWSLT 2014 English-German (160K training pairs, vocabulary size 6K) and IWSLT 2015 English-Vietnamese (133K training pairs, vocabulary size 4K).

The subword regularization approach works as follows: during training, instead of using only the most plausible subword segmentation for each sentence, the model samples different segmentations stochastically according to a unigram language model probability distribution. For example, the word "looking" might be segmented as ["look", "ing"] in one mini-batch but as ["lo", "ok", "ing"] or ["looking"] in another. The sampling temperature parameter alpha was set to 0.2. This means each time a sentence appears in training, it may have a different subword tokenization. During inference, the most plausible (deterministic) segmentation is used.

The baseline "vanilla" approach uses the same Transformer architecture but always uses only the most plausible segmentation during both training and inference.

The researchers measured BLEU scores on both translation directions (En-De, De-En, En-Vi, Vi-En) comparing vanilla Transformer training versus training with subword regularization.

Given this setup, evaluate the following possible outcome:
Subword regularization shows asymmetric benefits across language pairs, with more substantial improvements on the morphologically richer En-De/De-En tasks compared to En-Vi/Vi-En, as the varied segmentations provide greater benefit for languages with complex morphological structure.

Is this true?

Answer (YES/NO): NO